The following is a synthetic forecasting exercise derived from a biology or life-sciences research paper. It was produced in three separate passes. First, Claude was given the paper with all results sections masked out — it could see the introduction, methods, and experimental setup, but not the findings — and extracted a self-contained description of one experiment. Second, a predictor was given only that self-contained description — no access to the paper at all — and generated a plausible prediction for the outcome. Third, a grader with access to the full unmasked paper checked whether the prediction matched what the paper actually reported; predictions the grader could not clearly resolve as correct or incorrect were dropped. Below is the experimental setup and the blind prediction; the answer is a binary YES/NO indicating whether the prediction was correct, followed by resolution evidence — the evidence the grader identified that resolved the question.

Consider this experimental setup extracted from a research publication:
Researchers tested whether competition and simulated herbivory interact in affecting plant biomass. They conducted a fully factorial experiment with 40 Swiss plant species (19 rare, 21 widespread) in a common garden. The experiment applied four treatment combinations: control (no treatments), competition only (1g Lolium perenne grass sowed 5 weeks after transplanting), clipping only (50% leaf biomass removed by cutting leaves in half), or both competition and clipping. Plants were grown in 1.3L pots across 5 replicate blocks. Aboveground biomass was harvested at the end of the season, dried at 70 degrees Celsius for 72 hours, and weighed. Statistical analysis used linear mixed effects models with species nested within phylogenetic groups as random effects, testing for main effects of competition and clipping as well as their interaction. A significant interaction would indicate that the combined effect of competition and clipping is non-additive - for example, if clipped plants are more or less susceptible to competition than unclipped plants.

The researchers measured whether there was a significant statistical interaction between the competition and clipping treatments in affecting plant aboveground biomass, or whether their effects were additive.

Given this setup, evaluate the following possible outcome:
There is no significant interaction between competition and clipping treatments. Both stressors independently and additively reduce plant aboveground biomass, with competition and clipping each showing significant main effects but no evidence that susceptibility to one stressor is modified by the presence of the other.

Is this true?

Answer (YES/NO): NO